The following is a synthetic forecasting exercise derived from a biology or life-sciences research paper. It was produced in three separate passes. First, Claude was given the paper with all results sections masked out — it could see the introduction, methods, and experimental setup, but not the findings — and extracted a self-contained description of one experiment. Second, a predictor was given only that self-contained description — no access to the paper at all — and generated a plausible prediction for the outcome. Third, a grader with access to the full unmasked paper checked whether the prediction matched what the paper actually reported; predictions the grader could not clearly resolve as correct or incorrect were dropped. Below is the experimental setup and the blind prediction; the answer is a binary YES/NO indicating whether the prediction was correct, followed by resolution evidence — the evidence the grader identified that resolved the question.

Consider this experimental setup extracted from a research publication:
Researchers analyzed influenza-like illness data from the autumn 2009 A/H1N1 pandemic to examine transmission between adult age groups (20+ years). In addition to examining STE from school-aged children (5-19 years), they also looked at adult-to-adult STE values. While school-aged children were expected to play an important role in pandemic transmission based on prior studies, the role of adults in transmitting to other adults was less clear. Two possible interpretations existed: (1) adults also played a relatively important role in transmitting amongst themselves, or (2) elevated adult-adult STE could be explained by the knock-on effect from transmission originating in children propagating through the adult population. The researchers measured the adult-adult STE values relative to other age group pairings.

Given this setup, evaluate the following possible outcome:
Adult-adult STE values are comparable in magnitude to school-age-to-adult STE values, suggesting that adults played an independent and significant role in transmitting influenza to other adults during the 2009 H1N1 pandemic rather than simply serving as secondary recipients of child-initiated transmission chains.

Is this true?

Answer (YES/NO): NO